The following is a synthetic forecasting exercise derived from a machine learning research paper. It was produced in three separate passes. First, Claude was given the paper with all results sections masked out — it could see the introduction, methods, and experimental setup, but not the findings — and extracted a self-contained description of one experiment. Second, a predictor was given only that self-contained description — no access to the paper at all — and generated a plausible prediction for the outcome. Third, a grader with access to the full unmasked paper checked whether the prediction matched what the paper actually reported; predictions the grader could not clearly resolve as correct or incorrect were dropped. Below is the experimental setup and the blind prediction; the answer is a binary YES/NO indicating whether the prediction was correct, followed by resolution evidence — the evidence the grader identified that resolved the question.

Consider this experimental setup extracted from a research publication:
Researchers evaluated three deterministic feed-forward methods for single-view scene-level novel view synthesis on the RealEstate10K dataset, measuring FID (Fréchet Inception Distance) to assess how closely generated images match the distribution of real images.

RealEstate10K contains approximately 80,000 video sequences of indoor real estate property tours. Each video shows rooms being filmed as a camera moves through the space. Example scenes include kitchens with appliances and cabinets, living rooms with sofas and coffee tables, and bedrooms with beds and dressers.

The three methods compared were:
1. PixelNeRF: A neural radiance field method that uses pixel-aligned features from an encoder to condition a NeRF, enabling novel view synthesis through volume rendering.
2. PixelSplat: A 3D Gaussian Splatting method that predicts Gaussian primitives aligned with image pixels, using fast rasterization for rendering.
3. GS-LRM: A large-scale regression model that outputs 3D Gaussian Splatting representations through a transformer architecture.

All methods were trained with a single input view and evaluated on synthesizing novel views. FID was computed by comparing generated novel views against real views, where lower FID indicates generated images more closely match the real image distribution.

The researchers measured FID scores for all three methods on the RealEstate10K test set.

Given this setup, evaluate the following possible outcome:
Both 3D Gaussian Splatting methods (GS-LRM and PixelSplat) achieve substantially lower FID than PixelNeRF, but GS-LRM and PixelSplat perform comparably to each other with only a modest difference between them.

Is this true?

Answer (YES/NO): YES